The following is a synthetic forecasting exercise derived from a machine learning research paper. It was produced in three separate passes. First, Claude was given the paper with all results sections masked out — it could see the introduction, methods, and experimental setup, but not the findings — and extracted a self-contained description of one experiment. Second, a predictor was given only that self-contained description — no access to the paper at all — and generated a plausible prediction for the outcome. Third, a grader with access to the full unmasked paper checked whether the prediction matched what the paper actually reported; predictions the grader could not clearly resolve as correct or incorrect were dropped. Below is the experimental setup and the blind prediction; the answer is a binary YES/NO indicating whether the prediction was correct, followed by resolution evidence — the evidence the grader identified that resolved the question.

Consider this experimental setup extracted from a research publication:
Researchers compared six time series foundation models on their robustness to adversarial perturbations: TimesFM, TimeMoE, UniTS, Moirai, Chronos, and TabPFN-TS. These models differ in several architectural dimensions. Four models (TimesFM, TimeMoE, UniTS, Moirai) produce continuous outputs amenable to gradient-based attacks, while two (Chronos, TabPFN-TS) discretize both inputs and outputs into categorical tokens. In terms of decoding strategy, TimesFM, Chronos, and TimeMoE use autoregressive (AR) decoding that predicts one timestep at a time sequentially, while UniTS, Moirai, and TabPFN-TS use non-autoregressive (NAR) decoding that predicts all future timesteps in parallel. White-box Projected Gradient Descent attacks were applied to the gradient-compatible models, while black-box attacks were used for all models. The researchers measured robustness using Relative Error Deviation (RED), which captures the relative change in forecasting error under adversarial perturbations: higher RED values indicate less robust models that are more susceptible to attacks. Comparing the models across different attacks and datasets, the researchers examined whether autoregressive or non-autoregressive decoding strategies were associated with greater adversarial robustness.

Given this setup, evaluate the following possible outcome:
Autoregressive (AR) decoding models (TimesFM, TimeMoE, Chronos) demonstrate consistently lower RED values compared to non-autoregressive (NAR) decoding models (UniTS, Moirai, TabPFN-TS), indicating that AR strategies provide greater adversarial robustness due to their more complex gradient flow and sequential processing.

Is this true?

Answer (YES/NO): NO